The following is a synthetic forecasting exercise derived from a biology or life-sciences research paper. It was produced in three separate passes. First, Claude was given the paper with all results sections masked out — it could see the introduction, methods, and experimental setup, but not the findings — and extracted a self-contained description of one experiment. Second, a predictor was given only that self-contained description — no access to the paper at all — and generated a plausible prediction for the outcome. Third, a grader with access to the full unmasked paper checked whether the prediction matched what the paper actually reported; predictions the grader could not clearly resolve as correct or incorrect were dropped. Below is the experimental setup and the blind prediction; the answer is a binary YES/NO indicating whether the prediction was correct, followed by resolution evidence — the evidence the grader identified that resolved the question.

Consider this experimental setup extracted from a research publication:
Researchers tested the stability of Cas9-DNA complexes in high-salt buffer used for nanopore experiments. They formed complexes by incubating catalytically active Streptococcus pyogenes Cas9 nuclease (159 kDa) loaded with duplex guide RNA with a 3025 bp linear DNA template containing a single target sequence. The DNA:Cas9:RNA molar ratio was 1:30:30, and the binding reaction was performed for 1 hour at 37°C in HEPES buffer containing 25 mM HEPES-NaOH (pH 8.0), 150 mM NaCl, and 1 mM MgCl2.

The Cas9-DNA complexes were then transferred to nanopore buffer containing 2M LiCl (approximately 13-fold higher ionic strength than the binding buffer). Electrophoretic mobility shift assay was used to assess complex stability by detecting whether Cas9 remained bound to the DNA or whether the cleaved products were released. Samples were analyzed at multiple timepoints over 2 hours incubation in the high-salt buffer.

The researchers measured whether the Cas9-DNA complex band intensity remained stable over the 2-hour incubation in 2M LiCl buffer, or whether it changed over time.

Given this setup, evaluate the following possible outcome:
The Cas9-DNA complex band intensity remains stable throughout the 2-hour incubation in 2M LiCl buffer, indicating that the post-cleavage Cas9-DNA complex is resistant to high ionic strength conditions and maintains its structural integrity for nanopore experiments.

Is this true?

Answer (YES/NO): NO